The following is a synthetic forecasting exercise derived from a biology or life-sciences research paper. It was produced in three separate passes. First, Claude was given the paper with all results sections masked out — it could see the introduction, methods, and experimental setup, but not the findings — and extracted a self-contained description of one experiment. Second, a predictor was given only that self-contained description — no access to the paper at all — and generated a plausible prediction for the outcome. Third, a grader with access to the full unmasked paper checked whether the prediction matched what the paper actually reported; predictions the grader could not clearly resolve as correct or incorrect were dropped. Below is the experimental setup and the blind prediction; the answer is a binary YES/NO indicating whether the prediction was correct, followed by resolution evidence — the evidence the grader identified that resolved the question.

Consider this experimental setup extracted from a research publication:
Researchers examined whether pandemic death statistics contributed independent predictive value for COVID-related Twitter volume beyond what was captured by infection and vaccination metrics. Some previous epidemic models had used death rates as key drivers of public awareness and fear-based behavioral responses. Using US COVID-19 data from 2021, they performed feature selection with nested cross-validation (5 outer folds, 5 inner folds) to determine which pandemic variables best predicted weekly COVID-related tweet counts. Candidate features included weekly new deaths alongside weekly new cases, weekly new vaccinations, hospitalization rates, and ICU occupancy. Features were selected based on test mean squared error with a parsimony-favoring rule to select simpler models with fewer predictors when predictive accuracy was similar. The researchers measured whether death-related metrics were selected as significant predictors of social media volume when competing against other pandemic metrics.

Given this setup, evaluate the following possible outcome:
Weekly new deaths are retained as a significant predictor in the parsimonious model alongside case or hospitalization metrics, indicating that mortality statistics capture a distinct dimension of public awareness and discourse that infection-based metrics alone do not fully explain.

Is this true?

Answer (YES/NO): NO